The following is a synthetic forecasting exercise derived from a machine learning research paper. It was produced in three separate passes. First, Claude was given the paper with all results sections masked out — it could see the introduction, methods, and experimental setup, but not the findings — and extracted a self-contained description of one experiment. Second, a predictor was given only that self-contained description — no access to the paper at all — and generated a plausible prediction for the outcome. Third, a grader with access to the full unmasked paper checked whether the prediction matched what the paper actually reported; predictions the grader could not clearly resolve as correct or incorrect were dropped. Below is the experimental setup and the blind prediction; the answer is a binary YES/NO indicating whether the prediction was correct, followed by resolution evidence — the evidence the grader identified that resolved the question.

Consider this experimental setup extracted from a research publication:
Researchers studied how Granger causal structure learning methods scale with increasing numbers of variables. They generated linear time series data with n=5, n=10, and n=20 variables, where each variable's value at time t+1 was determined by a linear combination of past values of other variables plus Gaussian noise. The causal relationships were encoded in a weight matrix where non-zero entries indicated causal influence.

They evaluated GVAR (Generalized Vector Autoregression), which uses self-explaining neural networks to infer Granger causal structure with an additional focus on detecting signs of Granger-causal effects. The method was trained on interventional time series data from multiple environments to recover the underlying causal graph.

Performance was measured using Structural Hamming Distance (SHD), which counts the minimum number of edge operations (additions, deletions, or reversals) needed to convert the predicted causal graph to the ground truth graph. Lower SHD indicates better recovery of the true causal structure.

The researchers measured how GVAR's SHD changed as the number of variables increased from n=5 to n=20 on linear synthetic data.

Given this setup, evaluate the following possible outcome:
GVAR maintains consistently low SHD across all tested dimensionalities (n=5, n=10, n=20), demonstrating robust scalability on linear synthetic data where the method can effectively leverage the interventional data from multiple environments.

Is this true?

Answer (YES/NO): NO